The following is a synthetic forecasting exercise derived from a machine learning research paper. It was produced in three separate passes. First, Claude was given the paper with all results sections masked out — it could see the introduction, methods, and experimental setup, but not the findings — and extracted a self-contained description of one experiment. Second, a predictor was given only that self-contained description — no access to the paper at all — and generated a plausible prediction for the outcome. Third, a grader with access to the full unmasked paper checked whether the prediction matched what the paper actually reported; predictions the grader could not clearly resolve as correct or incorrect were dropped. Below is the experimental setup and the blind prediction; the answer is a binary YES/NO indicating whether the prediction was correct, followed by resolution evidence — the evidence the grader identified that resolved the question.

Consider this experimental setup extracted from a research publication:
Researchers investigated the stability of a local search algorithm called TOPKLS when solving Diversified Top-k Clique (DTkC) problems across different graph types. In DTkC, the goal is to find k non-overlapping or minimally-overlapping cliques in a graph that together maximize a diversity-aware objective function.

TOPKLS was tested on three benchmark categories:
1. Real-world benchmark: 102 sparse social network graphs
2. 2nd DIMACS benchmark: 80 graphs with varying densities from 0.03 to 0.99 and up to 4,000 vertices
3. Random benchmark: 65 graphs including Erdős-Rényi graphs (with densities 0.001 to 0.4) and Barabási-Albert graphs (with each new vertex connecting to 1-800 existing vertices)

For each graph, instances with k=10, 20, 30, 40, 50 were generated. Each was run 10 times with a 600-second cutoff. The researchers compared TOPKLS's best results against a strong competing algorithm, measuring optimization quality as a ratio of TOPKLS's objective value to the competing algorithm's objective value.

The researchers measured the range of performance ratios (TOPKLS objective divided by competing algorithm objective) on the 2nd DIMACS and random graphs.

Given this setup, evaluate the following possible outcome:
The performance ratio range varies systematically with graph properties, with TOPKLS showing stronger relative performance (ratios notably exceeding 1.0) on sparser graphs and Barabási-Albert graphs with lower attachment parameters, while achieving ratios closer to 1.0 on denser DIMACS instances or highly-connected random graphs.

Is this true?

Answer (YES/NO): NO